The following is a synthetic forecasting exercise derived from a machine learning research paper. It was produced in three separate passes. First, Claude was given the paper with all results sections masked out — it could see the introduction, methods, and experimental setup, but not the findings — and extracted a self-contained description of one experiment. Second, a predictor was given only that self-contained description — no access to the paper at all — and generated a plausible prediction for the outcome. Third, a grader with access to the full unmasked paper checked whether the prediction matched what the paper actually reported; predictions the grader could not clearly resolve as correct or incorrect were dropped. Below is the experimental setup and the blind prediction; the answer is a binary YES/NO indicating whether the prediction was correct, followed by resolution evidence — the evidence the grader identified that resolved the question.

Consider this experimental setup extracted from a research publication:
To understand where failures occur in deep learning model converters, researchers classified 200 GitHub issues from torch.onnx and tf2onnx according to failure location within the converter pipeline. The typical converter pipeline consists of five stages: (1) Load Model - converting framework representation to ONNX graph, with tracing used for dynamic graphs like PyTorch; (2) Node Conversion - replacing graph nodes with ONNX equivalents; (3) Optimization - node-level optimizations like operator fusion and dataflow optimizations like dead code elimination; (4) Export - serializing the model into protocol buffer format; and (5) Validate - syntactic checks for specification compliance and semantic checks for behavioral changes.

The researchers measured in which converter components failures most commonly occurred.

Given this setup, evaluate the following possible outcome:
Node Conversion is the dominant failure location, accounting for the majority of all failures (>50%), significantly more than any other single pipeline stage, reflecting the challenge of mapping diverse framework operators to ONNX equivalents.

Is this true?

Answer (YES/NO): YES